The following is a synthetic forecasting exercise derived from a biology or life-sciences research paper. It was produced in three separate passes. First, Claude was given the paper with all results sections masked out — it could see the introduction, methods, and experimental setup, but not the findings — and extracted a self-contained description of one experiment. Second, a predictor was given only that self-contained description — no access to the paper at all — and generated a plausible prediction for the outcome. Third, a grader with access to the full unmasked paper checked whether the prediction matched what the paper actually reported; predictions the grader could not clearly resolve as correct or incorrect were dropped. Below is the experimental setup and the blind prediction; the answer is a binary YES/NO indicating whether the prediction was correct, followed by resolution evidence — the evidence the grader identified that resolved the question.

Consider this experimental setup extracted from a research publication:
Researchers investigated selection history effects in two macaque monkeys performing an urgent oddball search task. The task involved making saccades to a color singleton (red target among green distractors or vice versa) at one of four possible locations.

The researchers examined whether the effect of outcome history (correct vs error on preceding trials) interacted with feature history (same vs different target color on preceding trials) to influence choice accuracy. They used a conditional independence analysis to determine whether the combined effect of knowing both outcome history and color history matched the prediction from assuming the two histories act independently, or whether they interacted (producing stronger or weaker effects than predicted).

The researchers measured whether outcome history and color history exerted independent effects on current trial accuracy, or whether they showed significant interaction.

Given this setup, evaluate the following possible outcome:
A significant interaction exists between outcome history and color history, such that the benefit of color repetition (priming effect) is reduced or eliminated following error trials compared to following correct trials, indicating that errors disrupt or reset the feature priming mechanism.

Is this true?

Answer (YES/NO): NO